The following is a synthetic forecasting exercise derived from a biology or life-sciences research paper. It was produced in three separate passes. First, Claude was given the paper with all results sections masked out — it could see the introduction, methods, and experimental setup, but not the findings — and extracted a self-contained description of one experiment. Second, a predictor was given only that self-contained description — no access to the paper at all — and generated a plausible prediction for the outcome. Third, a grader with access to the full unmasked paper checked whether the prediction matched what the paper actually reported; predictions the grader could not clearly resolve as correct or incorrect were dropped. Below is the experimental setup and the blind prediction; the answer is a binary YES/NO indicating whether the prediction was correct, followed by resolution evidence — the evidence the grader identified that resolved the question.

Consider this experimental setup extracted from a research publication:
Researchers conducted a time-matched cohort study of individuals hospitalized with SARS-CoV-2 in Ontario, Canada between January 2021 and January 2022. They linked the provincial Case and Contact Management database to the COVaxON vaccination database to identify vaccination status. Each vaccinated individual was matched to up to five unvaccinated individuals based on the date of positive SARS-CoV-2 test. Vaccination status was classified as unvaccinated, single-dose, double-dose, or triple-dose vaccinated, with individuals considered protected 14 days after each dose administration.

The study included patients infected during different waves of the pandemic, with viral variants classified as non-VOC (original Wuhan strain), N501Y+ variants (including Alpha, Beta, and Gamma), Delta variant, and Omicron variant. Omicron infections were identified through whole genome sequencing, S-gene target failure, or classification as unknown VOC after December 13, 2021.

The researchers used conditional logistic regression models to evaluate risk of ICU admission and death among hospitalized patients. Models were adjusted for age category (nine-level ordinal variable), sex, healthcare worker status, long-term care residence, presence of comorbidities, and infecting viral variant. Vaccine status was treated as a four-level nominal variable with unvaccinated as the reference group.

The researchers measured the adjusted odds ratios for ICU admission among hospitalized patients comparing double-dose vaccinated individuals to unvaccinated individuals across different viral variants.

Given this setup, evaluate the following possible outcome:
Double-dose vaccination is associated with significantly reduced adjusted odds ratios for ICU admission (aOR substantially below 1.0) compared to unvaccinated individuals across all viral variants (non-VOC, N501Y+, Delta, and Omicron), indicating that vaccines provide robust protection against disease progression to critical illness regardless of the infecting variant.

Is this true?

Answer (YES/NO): NO